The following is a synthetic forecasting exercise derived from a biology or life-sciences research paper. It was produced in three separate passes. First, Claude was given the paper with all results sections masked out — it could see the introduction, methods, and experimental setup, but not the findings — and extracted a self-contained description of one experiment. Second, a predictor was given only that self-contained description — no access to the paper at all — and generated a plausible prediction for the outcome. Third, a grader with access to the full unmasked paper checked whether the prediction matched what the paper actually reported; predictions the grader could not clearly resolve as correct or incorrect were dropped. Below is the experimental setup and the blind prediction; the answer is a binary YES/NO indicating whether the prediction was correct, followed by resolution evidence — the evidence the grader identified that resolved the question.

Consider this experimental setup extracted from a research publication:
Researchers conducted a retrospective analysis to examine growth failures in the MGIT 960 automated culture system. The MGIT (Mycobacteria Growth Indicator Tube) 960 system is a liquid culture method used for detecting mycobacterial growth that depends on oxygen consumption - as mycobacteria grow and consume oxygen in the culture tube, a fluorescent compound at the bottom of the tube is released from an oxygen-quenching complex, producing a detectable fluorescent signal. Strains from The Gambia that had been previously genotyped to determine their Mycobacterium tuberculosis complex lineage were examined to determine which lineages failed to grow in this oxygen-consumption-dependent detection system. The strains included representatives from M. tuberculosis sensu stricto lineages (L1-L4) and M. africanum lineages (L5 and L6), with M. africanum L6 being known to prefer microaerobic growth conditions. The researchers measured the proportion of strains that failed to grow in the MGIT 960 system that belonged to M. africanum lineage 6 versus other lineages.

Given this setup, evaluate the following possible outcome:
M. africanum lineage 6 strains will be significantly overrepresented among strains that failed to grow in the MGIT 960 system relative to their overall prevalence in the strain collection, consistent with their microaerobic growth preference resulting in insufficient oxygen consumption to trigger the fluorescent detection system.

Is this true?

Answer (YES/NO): YES